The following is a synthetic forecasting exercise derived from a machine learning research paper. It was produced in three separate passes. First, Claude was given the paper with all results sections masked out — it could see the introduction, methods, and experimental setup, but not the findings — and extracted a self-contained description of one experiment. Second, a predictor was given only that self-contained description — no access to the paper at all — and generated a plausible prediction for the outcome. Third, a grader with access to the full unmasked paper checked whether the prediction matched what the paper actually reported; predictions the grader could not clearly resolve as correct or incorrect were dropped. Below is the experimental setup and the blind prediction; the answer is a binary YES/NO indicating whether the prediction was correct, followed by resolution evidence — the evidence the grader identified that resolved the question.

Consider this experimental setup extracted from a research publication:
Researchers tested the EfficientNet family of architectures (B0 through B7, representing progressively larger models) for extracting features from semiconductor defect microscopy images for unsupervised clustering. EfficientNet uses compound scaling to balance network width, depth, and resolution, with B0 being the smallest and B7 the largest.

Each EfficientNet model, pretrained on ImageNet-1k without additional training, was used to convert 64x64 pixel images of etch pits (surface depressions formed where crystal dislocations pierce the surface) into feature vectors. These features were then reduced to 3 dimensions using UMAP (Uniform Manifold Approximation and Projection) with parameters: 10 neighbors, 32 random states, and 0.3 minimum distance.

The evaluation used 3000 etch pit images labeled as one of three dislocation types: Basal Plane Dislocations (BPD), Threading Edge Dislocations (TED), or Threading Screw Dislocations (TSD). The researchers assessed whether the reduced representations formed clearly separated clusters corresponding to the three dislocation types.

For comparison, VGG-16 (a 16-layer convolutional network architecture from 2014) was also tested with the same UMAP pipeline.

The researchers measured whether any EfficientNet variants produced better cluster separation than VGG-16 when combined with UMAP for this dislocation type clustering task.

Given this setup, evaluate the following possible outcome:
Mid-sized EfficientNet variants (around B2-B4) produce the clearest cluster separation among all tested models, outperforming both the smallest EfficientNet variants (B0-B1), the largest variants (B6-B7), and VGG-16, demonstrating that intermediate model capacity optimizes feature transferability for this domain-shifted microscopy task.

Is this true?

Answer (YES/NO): NO